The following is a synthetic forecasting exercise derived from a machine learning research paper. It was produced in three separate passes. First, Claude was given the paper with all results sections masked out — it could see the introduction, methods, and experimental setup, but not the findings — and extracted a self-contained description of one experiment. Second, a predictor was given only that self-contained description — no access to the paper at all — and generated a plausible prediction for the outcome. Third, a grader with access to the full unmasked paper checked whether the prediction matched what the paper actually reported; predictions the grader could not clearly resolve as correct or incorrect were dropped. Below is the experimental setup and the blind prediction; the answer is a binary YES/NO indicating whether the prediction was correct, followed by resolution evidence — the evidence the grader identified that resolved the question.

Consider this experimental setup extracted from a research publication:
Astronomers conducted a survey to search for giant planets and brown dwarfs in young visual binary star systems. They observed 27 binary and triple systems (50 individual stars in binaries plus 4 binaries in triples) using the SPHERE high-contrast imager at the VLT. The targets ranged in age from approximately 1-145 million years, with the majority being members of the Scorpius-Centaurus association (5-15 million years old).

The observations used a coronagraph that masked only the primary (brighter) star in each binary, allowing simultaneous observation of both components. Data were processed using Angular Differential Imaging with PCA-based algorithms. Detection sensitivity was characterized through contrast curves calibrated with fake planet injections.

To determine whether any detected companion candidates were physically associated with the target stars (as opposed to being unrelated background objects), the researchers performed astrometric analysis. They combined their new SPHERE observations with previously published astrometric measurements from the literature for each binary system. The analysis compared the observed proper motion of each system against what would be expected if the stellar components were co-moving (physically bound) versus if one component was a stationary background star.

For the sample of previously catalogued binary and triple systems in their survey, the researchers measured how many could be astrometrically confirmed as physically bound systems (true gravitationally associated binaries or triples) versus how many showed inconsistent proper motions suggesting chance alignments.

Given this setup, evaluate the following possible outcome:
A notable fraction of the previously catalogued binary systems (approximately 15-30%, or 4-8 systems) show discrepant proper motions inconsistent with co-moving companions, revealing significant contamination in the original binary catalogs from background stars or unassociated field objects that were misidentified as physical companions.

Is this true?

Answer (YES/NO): NO